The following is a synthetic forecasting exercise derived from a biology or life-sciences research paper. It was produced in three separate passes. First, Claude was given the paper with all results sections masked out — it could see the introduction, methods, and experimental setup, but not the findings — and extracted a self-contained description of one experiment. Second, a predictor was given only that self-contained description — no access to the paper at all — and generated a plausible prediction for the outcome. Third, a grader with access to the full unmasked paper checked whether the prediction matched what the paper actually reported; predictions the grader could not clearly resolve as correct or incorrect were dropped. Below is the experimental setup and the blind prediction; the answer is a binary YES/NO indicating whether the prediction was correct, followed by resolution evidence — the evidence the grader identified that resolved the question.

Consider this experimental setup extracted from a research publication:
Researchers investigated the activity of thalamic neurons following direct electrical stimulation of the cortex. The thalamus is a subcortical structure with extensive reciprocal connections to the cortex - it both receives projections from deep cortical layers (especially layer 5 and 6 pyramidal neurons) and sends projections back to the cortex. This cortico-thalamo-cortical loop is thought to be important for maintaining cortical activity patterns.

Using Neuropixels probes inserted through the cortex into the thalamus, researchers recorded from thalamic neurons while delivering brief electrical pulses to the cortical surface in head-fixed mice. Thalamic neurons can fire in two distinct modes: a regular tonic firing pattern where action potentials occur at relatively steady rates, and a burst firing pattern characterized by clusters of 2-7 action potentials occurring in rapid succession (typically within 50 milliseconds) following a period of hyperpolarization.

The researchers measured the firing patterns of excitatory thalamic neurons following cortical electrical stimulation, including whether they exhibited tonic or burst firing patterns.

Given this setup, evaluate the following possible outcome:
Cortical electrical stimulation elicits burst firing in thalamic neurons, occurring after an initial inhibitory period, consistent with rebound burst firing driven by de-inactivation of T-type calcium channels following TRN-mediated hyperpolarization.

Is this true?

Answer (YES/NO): YES